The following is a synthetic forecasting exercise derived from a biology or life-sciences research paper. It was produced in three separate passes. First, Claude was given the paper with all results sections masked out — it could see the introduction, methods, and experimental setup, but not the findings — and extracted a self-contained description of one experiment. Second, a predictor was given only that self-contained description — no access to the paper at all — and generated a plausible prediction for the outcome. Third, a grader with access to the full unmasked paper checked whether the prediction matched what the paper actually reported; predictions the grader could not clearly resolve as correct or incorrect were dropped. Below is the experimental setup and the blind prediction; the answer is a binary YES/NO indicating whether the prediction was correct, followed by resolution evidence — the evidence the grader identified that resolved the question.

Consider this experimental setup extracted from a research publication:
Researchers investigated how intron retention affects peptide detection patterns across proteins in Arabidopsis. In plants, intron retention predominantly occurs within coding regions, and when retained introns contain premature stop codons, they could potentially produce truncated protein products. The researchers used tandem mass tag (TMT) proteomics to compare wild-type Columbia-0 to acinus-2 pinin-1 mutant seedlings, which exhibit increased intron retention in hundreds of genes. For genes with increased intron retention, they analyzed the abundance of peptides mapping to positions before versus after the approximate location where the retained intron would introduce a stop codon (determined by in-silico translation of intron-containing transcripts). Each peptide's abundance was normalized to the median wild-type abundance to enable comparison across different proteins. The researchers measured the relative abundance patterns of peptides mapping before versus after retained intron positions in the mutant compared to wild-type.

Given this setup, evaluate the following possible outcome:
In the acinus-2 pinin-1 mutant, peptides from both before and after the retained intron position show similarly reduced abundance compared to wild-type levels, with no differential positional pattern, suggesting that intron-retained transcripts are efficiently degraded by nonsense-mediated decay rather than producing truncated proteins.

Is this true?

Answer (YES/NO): NO